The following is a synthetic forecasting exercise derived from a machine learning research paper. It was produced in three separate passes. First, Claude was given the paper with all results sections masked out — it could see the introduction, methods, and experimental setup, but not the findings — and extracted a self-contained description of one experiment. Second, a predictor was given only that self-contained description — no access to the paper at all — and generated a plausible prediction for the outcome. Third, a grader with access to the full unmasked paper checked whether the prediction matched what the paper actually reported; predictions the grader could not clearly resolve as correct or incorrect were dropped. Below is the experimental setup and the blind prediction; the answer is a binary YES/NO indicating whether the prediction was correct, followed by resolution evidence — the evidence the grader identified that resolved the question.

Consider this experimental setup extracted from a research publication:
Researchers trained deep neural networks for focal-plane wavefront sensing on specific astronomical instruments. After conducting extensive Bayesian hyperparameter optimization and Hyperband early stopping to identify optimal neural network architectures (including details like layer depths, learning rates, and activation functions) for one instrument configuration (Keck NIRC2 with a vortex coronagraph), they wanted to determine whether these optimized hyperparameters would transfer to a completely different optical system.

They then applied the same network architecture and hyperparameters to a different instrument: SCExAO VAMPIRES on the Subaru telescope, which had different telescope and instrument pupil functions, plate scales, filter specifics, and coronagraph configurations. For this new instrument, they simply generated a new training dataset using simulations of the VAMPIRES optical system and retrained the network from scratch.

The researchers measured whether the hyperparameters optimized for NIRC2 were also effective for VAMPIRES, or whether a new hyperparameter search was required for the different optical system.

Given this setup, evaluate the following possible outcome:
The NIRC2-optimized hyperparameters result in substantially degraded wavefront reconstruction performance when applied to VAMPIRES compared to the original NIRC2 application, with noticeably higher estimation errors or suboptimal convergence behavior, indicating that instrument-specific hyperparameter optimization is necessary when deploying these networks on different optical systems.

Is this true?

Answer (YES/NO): NO